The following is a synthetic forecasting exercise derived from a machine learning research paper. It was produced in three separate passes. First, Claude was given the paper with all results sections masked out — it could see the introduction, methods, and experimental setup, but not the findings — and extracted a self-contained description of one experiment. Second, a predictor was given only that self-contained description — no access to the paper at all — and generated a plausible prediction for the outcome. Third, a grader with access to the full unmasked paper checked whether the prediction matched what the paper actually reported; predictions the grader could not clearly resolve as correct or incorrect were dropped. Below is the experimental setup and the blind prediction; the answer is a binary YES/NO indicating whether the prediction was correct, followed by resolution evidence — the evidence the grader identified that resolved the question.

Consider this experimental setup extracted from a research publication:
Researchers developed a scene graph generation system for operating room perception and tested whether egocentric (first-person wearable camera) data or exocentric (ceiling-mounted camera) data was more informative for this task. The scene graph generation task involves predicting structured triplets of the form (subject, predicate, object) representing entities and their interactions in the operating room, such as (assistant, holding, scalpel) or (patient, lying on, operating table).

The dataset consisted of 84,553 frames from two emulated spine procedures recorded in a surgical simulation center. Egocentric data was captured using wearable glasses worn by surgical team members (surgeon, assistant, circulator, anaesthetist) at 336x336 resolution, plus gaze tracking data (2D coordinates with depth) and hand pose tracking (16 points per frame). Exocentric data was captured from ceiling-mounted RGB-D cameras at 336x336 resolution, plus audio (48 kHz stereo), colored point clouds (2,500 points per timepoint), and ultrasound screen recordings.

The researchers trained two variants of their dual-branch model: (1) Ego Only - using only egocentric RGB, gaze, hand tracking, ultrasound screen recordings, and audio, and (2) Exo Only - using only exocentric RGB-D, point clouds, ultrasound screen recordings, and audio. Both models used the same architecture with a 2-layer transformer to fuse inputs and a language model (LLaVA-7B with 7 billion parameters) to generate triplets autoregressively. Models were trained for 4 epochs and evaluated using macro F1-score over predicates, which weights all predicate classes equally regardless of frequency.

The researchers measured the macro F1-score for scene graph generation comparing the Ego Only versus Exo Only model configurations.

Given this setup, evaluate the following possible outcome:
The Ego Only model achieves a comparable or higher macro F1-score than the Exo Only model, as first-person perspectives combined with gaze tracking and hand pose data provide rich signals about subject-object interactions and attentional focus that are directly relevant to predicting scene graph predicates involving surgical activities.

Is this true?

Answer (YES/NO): YES